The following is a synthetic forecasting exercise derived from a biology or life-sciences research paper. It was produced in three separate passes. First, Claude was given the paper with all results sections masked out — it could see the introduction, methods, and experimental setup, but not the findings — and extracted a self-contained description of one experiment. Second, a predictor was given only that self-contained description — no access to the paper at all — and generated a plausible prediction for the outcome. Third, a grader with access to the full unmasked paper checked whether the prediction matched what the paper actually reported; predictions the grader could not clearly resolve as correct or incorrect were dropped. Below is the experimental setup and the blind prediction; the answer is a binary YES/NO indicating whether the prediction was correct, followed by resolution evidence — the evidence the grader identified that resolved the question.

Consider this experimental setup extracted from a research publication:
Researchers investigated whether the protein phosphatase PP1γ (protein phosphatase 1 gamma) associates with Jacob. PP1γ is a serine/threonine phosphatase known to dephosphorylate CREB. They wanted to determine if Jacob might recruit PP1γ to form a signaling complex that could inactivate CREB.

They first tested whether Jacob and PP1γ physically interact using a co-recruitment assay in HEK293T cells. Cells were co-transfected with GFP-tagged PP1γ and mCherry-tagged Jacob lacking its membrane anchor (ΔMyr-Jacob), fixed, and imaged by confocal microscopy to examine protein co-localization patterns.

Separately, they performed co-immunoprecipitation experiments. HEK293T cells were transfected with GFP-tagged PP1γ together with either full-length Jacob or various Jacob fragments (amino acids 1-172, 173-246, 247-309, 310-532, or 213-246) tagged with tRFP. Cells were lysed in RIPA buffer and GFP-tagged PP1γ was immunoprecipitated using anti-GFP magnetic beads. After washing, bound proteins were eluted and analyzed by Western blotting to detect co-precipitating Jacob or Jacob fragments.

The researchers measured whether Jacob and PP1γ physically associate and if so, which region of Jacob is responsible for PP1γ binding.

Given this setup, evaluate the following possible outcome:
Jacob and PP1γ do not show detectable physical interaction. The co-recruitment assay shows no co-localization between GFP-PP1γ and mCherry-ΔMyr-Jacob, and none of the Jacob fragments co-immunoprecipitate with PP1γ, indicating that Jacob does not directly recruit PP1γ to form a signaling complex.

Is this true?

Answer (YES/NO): NO